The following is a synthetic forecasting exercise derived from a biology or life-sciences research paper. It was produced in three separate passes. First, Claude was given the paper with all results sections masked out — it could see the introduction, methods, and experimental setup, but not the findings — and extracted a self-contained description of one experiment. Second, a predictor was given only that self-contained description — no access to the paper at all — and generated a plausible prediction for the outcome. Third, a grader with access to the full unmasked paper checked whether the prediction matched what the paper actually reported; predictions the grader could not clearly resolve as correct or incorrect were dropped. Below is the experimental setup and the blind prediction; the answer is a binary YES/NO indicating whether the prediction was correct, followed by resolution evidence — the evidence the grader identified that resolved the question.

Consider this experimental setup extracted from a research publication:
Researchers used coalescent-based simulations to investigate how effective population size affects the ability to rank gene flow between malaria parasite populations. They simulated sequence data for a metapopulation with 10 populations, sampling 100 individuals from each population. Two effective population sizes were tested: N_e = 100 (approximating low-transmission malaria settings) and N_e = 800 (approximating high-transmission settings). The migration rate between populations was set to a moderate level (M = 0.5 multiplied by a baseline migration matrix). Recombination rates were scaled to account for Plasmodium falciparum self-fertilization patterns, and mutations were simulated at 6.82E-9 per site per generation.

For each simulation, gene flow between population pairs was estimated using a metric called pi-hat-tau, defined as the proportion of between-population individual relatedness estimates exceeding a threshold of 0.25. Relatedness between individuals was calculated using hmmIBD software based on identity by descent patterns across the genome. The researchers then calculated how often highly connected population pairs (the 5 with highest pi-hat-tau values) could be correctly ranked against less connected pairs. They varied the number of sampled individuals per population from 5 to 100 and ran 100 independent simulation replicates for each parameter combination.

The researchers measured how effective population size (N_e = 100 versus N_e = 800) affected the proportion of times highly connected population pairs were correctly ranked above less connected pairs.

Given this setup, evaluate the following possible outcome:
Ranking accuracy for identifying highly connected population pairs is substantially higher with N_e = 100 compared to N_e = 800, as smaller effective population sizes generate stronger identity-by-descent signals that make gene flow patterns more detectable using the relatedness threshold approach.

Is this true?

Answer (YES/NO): YES